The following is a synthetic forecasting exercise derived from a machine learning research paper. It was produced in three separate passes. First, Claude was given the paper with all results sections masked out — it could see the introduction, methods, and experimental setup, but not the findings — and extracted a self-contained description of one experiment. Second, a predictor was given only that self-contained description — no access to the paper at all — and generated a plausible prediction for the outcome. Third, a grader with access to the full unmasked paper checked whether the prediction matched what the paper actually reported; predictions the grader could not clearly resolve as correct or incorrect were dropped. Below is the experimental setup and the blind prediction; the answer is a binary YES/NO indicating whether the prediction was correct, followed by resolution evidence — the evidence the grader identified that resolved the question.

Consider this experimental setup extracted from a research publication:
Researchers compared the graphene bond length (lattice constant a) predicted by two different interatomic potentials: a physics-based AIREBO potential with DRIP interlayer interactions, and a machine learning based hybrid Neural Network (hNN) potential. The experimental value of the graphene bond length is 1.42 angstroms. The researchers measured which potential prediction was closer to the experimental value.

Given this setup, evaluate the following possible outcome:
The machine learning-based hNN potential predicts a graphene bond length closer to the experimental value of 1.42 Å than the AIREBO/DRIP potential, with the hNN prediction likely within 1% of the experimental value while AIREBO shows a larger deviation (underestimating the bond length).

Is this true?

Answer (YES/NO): YES